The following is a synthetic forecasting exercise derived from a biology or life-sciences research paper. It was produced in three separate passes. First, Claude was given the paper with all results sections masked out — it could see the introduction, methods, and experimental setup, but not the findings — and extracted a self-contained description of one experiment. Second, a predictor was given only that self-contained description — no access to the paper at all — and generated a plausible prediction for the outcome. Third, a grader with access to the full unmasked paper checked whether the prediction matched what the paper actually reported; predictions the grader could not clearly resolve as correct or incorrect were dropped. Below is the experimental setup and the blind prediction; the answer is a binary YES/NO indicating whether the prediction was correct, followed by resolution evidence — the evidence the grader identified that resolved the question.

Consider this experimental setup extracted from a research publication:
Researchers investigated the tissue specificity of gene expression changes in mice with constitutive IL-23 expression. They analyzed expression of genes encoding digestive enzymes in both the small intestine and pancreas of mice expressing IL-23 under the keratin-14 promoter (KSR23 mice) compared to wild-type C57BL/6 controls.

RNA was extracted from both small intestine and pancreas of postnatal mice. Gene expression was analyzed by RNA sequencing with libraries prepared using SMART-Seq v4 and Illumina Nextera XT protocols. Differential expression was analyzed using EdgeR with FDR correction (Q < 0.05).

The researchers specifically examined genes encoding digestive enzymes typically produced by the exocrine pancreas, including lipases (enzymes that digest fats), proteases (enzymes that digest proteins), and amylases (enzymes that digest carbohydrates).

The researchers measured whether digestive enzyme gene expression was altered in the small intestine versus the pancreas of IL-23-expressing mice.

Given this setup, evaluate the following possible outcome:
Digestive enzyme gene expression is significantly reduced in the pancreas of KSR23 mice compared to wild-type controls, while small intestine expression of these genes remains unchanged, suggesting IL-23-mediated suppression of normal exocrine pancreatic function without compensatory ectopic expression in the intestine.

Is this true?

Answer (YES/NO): NO